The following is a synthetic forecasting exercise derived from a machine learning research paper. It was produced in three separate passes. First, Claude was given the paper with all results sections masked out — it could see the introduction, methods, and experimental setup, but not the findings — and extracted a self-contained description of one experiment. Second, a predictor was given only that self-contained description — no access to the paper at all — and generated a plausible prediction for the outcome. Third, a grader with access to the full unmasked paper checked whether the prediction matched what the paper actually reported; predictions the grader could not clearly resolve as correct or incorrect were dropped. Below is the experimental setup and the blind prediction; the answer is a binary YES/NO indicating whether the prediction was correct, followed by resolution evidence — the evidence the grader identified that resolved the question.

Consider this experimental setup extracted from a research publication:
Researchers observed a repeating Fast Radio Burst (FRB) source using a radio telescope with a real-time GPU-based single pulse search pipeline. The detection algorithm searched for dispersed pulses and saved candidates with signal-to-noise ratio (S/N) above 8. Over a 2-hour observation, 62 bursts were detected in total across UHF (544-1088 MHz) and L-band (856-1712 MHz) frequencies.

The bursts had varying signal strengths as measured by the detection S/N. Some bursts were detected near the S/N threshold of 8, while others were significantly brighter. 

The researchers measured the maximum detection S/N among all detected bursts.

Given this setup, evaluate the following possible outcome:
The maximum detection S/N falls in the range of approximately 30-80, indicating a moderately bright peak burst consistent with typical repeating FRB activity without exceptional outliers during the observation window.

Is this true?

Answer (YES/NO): NO